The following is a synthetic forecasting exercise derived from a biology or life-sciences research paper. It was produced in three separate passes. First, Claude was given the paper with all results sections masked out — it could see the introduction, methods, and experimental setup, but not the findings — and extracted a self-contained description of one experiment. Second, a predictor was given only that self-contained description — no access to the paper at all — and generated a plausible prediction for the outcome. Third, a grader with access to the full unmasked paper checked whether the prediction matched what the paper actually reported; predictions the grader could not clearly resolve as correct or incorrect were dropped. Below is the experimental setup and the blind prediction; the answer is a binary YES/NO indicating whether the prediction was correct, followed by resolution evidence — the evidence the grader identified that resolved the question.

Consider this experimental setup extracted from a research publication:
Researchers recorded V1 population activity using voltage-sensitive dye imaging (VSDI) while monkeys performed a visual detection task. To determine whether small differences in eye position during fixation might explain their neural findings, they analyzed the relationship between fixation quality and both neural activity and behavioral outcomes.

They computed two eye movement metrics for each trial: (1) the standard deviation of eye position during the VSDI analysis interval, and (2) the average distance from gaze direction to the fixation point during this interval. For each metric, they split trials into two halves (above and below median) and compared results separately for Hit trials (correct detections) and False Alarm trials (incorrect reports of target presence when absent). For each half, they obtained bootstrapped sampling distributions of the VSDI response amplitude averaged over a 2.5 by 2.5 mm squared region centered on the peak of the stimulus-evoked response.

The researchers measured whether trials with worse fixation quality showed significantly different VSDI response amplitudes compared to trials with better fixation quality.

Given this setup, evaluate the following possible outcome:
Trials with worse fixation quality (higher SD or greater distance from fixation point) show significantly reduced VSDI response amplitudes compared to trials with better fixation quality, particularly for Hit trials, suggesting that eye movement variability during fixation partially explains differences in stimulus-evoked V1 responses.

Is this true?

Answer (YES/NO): NO